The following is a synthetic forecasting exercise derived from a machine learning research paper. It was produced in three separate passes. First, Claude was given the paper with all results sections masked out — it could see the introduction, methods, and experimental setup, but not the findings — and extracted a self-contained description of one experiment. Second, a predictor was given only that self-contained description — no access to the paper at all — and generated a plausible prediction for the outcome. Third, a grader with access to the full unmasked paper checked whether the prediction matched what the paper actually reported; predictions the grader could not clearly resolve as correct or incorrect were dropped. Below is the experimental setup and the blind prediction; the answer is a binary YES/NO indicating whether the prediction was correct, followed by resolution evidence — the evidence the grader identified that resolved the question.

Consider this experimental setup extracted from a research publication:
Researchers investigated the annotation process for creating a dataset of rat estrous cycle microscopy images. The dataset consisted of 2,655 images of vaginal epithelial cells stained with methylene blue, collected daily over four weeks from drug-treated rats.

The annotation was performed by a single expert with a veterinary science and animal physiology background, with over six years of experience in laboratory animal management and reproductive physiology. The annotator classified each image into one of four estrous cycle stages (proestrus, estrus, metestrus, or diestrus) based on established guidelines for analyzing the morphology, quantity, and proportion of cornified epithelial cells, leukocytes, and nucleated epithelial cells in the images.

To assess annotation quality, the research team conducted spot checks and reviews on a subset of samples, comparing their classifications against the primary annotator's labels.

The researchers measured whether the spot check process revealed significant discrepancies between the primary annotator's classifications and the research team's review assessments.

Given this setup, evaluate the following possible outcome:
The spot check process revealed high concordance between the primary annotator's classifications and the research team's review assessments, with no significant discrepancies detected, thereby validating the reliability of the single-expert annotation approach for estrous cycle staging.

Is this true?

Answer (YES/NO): YES